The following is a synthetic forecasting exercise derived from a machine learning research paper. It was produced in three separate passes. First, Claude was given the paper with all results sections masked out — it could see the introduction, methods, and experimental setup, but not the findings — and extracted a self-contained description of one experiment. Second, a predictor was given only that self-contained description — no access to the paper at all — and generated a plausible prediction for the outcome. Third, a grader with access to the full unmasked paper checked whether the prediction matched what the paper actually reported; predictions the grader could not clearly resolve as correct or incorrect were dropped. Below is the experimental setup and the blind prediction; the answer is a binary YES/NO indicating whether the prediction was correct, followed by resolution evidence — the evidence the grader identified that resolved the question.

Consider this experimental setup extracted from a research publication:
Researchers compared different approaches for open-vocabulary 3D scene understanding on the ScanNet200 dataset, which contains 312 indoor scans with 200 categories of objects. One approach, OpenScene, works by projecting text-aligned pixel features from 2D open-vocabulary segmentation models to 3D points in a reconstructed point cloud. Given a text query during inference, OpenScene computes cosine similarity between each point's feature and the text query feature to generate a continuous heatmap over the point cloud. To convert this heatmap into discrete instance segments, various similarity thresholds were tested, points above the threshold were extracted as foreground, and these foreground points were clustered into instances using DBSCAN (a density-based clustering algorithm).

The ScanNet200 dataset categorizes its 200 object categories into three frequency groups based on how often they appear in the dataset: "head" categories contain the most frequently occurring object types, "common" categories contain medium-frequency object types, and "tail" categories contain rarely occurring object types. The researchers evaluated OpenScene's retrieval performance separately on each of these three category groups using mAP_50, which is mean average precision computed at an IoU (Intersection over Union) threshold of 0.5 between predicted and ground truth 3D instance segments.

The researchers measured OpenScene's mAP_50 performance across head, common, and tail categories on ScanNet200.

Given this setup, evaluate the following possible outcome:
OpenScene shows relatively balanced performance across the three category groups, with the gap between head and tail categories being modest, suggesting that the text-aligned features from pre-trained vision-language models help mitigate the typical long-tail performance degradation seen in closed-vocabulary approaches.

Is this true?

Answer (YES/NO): NO